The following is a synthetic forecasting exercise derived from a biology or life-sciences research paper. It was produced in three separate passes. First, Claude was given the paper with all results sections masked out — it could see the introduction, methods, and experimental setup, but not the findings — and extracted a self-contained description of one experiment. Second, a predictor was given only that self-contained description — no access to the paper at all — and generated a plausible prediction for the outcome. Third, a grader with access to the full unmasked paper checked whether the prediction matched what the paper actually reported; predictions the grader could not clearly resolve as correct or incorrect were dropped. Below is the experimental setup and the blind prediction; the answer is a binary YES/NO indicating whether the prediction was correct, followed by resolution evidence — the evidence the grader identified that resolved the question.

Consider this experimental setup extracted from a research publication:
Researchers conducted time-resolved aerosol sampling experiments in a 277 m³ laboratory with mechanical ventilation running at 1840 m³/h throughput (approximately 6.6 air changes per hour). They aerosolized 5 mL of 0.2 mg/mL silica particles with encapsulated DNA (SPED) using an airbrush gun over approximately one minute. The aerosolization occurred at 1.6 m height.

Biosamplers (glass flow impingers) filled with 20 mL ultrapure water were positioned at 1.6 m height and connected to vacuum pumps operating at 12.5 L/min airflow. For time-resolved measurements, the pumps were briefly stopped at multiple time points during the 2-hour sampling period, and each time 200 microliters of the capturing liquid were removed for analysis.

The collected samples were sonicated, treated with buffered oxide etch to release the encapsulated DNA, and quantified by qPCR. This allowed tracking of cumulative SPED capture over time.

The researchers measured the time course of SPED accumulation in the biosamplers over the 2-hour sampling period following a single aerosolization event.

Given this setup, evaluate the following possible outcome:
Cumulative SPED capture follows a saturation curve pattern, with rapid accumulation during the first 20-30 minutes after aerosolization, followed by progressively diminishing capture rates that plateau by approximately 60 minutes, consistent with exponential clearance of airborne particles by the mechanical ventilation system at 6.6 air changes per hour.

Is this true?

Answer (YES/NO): NO